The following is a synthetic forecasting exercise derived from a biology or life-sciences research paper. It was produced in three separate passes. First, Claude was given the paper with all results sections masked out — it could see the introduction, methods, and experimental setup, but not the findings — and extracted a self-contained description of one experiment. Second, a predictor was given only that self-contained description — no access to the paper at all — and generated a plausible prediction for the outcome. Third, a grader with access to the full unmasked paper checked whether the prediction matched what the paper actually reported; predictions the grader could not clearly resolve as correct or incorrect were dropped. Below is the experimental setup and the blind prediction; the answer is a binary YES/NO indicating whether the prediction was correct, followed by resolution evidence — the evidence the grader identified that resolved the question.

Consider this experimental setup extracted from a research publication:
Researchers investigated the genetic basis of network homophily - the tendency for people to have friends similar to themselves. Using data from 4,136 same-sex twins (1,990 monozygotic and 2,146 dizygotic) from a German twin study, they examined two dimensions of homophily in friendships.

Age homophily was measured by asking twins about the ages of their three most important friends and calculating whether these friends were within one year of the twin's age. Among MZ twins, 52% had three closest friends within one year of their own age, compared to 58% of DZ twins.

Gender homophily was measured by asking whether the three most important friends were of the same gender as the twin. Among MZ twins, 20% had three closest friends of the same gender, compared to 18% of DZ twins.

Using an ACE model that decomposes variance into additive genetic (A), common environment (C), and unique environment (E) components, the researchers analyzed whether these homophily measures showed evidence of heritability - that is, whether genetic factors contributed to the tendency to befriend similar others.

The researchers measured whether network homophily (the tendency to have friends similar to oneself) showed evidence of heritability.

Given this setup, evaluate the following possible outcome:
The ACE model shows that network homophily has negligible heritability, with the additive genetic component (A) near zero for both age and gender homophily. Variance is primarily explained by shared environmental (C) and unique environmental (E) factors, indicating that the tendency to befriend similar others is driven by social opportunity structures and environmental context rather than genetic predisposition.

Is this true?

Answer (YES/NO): NO